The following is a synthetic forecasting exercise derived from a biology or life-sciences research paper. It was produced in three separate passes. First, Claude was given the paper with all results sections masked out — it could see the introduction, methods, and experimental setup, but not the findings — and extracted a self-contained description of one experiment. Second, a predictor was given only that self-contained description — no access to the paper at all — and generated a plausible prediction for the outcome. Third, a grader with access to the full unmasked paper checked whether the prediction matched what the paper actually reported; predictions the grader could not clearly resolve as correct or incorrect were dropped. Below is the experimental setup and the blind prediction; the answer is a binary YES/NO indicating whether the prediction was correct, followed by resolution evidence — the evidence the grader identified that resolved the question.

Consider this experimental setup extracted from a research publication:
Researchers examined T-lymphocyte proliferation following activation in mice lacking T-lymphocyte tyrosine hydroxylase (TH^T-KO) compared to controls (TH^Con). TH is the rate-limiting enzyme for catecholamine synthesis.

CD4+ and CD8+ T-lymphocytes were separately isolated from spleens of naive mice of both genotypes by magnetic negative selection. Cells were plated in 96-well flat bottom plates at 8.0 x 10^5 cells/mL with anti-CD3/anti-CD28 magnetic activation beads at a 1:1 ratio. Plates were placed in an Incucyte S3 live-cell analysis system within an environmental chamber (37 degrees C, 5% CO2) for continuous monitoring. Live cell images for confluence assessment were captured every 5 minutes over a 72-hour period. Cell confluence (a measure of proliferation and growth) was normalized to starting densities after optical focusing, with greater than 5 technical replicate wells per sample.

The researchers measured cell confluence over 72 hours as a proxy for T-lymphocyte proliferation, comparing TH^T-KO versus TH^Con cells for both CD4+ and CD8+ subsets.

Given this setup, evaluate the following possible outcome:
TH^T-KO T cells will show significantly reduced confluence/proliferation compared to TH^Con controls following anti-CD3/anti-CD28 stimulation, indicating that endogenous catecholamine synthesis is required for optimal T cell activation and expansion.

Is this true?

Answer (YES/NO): NO